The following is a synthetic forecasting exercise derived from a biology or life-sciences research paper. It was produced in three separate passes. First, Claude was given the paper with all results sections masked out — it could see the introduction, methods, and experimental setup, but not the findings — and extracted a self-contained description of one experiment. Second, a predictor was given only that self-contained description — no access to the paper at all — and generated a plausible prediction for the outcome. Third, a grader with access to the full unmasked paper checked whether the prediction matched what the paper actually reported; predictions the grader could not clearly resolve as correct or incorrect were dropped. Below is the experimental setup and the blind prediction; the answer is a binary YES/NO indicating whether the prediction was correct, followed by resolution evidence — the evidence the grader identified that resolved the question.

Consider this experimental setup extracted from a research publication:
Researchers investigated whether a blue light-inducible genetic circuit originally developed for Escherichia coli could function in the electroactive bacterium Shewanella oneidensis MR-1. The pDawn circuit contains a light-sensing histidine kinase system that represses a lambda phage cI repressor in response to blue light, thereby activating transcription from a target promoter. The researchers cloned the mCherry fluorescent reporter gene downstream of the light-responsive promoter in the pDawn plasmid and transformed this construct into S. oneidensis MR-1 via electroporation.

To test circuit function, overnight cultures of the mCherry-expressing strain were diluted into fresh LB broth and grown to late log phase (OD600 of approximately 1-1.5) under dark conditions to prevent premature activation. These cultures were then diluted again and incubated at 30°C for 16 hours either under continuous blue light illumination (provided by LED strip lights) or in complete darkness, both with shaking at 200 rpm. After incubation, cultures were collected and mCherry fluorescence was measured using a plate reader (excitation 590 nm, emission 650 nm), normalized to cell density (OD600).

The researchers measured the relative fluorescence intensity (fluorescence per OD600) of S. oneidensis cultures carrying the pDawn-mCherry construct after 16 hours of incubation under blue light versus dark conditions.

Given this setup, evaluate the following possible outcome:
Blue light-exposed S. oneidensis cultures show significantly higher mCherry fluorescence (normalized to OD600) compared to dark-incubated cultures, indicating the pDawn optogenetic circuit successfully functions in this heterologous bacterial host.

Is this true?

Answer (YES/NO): YES